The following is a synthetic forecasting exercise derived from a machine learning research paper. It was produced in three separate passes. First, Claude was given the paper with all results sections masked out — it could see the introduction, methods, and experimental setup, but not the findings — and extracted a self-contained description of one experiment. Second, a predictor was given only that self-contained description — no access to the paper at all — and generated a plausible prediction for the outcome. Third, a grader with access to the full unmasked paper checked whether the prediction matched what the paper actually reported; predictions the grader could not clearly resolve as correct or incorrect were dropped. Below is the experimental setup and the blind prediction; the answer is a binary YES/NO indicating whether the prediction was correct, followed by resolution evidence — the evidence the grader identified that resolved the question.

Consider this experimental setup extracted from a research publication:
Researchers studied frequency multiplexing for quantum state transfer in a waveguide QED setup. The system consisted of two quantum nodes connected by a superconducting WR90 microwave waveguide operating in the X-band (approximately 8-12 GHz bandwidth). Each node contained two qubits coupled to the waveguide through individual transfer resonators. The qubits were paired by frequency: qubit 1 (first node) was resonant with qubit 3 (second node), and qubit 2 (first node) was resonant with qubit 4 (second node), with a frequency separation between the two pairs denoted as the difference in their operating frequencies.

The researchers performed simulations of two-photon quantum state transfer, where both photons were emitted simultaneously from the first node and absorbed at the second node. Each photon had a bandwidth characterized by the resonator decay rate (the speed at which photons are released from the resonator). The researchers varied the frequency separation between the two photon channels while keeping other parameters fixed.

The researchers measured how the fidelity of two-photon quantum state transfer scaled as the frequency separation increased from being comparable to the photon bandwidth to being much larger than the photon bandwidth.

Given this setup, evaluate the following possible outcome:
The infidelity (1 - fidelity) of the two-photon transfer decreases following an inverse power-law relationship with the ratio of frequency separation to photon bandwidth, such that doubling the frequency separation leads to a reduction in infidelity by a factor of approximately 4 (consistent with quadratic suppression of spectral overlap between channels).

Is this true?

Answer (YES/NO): NO